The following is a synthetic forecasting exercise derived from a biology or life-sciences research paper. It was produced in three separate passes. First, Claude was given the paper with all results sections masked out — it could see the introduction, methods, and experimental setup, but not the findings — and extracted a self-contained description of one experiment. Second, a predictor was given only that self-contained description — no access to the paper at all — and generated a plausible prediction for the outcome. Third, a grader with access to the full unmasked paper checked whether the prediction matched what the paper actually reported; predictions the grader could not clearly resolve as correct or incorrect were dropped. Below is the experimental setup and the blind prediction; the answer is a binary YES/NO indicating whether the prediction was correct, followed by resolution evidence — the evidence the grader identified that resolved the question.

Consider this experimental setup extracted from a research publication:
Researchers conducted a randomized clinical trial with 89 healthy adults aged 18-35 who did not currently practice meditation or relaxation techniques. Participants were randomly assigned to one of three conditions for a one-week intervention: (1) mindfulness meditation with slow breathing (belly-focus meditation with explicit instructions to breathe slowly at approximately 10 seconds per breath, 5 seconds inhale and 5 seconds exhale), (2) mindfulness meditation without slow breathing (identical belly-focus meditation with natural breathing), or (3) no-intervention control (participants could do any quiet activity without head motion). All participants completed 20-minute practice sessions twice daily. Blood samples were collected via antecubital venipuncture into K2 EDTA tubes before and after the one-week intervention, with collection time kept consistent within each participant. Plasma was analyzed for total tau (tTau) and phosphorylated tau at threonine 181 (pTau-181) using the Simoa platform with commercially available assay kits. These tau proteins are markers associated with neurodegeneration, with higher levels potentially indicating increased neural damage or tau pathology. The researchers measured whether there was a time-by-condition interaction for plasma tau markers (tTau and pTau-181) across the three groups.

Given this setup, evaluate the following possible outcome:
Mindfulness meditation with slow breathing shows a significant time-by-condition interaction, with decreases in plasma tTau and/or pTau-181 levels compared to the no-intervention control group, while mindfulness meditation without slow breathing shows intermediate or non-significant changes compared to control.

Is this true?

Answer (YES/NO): NO